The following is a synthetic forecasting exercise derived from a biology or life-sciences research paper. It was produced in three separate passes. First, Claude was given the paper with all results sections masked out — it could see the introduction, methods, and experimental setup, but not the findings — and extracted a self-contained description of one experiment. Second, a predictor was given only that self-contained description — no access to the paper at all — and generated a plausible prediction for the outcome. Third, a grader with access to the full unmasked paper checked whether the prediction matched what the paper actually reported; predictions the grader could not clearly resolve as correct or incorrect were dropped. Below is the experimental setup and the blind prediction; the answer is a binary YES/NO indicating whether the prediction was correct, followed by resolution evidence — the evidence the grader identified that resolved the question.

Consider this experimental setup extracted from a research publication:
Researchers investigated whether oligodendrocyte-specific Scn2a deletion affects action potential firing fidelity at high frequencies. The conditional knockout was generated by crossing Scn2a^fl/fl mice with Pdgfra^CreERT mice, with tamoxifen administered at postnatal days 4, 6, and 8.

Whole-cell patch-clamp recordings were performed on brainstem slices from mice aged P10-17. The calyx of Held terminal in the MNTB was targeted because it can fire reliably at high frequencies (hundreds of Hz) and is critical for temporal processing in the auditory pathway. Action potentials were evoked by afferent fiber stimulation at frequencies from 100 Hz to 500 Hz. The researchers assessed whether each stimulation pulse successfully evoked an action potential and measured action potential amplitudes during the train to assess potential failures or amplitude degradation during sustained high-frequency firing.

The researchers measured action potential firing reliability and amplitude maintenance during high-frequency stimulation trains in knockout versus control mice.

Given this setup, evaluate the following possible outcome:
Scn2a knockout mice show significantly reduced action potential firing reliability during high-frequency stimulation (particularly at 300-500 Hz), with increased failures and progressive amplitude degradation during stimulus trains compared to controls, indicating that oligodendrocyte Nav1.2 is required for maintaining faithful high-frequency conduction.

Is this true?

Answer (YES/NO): YES